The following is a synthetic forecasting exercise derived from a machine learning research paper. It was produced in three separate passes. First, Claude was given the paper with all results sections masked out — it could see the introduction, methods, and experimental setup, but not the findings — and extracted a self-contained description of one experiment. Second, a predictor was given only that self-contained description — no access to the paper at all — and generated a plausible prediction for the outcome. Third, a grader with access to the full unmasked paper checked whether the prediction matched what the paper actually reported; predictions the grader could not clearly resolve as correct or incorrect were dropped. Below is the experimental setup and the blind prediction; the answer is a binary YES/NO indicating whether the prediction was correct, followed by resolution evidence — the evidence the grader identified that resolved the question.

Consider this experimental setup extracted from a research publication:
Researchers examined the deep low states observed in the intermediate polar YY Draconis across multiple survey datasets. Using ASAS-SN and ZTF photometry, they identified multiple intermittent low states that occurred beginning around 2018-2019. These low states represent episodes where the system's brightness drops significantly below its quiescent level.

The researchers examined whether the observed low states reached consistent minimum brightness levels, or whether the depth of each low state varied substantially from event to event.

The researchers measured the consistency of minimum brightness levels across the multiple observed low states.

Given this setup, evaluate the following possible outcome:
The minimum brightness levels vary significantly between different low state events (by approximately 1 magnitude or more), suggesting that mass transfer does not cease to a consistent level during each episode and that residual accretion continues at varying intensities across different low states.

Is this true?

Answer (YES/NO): NO